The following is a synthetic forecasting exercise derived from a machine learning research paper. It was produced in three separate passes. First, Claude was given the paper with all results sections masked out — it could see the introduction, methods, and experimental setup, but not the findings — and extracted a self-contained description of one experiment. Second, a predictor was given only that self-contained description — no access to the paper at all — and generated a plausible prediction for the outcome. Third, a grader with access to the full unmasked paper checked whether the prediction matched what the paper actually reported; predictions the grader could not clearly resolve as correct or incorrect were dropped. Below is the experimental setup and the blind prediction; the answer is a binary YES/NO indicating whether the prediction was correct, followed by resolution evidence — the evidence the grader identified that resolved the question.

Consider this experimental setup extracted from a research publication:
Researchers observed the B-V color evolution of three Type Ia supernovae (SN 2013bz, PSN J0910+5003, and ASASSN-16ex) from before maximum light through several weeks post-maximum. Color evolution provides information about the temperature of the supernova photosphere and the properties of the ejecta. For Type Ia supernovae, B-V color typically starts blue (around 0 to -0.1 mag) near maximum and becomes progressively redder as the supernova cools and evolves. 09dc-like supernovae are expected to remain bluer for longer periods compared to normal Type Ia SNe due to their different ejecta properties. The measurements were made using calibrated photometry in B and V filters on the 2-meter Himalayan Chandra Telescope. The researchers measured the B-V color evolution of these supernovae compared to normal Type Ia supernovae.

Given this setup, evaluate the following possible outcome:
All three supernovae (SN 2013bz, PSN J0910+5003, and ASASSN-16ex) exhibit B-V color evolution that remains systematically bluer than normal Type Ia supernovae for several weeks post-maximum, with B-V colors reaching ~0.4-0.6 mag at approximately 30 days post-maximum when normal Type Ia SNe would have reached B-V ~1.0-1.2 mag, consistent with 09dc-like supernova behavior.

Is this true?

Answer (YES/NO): NO